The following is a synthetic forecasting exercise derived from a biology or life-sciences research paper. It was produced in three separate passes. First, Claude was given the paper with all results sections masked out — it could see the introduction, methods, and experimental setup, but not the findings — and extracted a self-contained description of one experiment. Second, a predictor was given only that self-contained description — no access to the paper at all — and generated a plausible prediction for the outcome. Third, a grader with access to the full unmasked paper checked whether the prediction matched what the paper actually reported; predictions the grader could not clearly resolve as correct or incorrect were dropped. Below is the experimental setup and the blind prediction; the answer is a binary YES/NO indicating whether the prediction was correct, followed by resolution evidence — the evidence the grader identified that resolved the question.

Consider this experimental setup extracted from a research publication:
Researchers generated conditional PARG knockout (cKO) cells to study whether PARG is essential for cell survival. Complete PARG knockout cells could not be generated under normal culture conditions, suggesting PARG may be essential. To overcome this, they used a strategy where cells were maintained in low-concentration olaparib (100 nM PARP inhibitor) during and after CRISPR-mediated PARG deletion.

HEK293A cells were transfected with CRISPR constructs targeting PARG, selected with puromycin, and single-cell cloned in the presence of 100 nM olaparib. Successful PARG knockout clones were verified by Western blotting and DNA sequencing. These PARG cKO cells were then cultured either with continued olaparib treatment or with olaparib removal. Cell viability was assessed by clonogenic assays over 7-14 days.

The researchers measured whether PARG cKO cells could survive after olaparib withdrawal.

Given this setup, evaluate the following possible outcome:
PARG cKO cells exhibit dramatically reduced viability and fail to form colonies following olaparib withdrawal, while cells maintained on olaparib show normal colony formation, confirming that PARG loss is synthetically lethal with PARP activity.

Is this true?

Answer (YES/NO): YES